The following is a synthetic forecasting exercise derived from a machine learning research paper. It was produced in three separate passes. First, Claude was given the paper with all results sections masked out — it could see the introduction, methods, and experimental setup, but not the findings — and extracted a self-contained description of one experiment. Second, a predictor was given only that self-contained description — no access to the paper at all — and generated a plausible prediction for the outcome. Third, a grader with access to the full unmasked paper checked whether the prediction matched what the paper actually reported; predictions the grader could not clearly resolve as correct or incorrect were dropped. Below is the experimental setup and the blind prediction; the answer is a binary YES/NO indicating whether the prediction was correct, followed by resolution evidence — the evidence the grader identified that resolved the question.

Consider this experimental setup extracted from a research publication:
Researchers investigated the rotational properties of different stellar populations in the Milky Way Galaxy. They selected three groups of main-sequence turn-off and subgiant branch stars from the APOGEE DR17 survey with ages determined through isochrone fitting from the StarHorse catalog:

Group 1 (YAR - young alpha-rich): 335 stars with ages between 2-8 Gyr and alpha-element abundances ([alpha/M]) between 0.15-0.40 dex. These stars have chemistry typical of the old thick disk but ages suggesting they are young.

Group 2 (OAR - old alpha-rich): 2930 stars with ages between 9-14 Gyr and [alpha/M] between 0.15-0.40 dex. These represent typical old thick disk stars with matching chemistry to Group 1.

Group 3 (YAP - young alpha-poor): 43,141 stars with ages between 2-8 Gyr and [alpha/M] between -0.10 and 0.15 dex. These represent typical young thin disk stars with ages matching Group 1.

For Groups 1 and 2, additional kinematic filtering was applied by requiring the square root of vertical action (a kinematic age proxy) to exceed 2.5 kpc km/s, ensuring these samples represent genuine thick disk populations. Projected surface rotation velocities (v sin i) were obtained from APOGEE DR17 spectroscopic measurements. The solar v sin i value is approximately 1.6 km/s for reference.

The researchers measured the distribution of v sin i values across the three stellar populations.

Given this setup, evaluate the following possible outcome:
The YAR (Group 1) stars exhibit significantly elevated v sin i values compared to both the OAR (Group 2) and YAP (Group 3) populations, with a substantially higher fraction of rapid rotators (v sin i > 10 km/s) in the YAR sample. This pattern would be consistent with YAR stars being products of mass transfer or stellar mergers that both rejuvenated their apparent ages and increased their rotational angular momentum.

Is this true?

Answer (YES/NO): NO